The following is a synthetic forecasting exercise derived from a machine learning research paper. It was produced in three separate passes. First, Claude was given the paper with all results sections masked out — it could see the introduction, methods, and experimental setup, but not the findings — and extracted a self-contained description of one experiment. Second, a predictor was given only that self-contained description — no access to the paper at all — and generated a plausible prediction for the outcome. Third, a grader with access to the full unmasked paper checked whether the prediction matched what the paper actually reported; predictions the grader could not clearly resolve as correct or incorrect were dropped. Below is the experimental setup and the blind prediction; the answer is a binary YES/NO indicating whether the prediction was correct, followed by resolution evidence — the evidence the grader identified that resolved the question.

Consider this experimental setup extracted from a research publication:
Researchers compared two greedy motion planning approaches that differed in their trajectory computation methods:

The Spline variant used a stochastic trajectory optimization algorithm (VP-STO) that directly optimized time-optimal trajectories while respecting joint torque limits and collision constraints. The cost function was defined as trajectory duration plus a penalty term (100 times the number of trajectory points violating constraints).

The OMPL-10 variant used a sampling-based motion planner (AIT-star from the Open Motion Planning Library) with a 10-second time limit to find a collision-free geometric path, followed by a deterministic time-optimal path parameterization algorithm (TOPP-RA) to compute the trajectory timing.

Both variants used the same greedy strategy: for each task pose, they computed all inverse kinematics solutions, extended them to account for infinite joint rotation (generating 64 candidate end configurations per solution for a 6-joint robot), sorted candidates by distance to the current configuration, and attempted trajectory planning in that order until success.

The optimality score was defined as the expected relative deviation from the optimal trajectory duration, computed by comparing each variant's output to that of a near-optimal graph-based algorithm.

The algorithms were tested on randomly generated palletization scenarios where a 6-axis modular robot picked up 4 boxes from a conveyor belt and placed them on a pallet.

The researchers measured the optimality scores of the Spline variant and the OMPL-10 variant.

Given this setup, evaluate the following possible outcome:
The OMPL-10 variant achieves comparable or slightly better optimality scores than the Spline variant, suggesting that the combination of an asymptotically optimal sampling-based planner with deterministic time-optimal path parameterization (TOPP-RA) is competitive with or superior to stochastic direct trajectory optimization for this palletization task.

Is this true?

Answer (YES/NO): NO